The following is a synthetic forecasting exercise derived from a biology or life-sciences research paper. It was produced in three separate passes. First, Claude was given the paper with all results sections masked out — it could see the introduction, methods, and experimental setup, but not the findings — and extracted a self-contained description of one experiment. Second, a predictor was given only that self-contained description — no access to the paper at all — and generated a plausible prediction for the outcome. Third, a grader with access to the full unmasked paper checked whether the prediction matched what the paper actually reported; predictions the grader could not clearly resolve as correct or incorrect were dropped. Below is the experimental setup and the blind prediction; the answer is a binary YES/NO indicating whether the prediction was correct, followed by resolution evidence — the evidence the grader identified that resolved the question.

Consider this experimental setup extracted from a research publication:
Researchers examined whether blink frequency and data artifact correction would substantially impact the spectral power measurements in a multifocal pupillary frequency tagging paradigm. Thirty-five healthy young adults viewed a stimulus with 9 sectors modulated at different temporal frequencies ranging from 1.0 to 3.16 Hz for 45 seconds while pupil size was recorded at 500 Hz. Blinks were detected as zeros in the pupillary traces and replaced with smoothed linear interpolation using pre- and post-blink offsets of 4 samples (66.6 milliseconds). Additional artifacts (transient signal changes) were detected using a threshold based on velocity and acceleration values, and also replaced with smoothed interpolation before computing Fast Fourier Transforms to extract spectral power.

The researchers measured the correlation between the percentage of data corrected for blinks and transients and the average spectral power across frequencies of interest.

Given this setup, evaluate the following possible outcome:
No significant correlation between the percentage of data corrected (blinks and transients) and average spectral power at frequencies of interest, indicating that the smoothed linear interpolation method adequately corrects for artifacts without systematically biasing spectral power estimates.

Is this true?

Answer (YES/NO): YES